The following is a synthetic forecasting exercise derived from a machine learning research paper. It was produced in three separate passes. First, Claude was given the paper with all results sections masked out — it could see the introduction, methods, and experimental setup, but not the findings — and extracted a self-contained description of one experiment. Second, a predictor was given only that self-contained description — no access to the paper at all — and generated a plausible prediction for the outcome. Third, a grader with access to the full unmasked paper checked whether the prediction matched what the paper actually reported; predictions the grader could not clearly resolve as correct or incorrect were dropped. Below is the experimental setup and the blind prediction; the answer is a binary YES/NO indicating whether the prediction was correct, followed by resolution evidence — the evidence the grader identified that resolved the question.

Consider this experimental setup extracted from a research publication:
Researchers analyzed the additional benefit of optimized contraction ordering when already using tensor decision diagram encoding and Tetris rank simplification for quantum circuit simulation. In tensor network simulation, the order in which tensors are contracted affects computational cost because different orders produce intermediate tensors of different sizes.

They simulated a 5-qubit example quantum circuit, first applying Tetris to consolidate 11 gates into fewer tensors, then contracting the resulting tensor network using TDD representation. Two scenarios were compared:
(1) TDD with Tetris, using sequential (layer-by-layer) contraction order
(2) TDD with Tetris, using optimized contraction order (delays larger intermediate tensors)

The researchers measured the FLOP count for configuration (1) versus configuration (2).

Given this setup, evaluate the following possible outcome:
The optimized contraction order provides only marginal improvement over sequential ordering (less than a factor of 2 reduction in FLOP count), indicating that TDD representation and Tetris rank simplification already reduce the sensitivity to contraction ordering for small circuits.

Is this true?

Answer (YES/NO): YES